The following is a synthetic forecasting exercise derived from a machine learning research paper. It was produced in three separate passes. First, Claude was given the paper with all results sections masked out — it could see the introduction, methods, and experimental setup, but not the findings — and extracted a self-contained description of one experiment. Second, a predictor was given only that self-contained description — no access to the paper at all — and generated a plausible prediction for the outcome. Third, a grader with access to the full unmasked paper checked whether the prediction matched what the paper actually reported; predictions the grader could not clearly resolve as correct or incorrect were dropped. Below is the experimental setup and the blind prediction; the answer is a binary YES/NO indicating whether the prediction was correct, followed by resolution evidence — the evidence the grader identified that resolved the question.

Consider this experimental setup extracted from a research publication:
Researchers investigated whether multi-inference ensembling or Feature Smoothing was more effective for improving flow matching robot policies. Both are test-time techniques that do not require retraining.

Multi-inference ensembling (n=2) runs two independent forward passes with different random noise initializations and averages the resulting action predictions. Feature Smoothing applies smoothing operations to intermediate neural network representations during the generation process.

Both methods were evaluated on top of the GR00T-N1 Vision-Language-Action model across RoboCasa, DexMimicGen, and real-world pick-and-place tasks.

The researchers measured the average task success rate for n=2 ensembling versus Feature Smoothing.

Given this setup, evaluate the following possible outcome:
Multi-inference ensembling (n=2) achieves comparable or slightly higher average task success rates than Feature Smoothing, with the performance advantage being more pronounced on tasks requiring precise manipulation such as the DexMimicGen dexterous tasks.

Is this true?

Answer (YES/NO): NO